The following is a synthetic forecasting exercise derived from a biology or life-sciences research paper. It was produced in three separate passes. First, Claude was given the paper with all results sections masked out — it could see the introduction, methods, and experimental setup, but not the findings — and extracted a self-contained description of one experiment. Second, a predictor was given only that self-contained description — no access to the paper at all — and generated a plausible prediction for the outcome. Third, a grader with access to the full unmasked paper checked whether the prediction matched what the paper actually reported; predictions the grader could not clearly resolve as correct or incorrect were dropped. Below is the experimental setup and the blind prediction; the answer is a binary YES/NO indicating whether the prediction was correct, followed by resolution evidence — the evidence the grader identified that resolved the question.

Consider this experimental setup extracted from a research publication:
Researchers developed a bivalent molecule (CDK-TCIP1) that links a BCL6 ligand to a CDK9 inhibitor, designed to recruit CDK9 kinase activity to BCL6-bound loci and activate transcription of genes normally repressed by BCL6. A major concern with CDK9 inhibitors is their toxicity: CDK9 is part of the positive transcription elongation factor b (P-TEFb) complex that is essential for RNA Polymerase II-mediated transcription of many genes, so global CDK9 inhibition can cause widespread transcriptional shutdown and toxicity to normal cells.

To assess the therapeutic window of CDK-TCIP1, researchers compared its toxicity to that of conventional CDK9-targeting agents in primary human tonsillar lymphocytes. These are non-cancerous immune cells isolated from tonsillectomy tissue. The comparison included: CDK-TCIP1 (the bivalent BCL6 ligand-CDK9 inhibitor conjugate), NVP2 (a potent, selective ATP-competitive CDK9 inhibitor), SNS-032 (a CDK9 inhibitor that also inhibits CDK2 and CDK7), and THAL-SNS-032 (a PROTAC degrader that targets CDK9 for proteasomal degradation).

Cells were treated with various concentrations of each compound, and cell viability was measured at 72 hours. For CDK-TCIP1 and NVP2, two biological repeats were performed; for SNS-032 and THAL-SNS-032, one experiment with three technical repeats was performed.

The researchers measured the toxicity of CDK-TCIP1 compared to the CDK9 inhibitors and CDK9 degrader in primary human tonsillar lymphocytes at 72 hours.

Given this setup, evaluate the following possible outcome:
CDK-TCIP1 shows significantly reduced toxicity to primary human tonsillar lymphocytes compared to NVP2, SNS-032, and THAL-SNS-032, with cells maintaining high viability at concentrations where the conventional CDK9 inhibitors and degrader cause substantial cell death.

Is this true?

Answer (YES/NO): YES